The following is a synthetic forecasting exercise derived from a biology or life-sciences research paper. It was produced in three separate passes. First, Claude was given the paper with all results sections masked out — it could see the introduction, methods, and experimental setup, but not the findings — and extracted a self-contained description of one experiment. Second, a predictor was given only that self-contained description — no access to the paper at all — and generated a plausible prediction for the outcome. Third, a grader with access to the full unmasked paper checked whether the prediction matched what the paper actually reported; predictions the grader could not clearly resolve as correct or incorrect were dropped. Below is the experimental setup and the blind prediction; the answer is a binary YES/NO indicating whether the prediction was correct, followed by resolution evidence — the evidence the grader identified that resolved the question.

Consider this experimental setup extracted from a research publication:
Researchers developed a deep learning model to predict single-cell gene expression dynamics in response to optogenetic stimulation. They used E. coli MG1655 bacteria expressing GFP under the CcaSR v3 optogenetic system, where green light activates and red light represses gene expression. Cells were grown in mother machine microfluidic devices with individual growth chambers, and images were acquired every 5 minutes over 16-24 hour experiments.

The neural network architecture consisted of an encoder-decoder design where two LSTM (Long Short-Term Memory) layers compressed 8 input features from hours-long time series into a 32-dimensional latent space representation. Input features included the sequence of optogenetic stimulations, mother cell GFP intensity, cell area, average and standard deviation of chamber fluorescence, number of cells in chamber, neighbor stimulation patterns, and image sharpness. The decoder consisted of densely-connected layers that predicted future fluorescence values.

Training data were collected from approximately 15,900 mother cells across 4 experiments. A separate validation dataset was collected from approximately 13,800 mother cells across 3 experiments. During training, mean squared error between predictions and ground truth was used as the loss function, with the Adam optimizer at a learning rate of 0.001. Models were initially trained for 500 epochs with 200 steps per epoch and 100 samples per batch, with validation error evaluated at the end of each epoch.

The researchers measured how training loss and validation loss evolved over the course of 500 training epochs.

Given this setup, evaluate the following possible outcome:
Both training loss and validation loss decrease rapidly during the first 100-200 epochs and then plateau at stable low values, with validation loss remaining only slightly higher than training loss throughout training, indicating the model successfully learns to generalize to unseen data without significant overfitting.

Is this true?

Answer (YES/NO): NO